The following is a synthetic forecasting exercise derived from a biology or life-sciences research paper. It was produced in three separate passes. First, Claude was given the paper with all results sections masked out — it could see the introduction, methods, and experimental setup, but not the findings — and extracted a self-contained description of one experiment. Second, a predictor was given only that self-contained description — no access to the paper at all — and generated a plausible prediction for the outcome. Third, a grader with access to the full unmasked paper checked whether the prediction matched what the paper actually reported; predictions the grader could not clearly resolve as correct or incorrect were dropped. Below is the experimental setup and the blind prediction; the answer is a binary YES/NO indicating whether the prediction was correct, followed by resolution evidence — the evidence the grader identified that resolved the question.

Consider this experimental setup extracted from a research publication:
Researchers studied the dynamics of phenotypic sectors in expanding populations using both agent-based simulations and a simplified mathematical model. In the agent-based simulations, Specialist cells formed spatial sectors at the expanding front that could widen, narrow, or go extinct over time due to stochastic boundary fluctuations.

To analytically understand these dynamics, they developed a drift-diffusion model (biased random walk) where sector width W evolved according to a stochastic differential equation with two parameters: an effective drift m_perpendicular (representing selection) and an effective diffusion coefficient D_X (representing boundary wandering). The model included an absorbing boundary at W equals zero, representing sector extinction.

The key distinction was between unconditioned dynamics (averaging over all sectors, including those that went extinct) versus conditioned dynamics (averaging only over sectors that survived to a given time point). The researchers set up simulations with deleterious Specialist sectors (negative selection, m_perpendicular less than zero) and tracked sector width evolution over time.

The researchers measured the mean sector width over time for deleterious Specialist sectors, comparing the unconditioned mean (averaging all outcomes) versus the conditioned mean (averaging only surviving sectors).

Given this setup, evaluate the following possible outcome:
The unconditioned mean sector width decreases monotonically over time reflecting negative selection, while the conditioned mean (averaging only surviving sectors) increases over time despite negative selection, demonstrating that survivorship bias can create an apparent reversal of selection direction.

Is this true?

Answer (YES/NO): NO